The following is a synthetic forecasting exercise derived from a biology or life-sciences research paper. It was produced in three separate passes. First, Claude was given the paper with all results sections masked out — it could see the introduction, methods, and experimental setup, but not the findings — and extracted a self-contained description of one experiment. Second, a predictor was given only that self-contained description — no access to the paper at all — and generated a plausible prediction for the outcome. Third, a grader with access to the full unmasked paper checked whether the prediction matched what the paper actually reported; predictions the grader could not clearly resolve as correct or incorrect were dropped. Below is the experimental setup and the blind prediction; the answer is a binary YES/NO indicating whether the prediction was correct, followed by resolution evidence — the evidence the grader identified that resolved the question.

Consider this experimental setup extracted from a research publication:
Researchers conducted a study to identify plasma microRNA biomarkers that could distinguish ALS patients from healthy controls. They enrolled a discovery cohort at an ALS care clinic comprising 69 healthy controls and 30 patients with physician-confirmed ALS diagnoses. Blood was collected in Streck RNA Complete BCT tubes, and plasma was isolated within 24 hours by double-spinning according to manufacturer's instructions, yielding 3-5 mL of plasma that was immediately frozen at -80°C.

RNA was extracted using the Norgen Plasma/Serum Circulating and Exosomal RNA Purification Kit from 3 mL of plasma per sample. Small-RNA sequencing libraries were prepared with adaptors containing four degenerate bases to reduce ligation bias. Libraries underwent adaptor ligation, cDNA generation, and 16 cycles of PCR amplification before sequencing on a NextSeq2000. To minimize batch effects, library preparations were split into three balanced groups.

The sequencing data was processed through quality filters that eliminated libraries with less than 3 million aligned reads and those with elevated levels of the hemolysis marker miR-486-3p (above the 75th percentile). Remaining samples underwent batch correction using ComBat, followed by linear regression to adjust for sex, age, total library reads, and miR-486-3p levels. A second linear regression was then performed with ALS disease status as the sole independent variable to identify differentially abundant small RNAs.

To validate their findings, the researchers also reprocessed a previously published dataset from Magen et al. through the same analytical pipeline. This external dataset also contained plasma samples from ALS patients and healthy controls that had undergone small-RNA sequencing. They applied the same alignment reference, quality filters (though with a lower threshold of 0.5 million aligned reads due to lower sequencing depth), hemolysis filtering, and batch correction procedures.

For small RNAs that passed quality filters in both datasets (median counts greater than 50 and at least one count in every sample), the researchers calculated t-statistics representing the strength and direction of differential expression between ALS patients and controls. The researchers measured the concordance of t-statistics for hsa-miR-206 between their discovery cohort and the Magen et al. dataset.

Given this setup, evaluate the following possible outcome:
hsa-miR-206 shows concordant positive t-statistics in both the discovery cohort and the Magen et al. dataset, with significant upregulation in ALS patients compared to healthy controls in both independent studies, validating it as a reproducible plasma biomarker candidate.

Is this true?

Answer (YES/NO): YES